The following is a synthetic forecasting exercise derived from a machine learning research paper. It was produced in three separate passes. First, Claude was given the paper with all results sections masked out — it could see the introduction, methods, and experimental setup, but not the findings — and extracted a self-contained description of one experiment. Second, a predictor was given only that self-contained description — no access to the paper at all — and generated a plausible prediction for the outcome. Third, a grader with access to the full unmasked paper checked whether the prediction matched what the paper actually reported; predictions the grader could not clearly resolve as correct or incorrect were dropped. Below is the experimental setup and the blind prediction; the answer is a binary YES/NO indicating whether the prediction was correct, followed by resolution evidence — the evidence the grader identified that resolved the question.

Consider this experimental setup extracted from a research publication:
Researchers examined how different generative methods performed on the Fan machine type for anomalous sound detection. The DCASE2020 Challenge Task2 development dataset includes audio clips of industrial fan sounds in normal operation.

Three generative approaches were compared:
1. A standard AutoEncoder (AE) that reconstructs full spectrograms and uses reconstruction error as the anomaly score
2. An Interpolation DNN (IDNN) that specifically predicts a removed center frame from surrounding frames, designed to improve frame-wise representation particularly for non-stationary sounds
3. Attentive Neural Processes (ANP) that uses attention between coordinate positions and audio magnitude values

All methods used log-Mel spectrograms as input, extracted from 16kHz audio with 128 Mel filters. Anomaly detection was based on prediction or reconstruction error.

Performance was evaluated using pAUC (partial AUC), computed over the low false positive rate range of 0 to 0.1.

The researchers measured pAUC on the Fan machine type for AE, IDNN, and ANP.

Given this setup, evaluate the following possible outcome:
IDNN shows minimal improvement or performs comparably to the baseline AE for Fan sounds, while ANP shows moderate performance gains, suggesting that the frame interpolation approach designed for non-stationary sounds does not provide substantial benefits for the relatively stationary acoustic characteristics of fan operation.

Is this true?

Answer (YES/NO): YES